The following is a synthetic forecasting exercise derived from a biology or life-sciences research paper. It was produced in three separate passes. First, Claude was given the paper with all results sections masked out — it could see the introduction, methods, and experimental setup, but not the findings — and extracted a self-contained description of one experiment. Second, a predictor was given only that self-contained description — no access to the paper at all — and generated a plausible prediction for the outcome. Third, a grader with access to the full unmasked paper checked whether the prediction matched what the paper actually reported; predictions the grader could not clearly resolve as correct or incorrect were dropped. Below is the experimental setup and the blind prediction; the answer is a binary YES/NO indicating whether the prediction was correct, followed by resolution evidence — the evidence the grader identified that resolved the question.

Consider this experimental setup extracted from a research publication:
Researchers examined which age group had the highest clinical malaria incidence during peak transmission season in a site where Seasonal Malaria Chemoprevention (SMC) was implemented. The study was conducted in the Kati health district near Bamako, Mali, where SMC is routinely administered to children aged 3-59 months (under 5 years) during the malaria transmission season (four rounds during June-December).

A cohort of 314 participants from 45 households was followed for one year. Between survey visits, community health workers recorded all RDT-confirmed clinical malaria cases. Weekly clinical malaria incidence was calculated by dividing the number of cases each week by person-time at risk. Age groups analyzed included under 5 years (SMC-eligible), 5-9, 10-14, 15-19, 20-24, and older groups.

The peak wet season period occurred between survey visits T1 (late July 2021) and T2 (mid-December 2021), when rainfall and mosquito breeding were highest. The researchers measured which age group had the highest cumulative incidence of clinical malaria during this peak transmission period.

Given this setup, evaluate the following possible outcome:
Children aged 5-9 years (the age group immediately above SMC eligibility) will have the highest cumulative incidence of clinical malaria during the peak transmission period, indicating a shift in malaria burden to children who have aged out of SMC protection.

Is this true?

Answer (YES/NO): NO